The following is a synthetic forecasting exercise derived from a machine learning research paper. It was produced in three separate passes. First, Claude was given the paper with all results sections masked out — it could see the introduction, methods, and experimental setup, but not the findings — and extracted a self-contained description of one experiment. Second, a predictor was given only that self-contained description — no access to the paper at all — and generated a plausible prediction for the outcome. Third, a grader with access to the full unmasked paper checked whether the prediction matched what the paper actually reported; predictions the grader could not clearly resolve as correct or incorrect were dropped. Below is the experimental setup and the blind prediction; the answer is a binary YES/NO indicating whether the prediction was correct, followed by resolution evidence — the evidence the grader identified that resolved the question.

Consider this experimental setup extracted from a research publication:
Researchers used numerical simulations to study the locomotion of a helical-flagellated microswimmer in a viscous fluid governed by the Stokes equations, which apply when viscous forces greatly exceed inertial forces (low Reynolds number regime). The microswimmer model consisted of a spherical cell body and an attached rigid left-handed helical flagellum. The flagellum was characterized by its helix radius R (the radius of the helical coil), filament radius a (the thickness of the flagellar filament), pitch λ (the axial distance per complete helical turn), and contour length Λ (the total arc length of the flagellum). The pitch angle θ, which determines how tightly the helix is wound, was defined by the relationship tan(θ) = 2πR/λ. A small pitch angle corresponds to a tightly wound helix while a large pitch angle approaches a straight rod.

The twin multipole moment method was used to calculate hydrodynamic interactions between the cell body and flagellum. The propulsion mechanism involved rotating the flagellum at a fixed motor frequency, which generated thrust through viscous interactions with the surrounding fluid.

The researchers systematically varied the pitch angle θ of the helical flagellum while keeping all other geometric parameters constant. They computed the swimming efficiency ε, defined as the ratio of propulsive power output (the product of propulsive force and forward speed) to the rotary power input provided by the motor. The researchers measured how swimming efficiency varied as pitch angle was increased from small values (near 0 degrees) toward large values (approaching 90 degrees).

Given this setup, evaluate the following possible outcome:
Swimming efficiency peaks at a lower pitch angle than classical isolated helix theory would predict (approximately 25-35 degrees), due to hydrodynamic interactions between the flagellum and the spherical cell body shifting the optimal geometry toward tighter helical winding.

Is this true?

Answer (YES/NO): NO